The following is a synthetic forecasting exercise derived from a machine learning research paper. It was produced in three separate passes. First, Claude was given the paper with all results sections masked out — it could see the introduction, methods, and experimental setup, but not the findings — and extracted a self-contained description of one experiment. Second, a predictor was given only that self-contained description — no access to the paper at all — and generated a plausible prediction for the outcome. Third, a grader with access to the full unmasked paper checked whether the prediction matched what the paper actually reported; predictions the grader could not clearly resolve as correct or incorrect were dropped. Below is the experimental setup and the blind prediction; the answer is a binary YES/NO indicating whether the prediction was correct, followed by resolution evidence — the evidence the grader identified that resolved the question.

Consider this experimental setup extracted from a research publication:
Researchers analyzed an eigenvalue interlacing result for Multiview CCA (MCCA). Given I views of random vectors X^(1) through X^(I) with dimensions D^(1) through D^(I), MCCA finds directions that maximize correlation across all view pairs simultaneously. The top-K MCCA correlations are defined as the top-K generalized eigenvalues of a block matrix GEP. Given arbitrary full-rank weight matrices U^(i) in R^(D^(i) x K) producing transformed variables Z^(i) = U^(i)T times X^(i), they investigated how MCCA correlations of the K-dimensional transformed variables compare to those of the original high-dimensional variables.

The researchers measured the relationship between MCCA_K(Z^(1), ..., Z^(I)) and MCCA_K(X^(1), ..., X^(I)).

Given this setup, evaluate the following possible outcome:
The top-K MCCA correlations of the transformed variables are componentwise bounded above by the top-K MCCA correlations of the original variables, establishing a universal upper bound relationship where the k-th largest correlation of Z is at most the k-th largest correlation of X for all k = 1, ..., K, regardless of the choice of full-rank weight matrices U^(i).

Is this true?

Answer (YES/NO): YES